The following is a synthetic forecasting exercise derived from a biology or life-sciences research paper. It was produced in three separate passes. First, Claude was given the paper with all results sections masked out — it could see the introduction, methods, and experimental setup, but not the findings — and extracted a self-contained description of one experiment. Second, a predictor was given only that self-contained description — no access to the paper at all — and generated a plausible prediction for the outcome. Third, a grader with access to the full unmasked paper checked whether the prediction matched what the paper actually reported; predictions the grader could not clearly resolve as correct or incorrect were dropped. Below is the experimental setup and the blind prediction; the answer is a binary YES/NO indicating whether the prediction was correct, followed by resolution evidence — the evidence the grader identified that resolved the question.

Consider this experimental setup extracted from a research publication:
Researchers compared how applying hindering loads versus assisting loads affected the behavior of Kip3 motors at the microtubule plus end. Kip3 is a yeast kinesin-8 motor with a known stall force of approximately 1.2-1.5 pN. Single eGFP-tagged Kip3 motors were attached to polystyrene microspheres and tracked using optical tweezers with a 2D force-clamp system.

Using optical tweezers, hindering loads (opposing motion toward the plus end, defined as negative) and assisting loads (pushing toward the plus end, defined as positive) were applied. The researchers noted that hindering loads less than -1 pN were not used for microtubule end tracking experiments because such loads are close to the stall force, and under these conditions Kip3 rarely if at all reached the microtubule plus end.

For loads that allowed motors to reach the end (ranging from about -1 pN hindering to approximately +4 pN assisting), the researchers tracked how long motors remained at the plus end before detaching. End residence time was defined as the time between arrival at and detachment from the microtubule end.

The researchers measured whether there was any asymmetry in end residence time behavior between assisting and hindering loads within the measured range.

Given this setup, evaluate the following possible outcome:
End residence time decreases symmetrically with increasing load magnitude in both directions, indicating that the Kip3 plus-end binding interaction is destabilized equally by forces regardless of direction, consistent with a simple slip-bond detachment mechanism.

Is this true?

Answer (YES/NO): NO